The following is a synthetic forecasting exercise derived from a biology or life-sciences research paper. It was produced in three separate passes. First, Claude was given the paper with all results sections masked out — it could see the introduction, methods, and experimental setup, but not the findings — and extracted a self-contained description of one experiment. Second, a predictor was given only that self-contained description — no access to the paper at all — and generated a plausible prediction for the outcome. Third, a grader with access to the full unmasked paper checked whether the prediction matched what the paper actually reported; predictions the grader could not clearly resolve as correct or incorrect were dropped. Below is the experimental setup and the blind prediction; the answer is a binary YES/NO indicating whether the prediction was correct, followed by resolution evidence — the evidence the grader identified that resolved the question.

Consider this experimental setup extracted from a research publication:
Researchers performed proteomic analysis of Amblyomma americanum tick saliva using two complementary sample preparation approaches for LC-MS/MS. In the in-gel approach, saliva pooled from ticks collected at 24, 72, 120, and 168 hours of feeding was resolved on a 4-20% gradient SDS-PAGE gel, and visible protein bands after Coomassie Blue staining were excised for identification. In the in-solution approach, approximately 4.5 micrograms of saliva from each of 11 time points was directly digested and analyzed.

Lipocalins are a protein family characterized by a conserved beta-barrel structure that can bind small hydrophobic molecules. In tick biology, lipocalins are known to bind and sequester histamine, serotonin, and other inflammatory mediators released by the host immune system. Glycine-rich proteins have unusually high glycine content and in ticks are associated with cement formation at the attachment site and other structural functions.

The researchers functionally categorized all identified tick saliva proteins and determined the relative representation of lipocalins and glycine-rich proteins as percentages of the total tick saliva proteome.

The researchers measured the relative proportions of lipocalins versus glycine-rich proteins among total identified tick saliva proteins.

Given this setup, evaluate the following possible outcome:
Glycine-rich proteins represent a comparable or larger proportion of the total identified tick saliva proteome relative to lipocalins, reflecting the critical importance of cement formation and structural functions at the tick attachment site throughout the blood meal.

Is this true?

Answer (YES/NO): YES